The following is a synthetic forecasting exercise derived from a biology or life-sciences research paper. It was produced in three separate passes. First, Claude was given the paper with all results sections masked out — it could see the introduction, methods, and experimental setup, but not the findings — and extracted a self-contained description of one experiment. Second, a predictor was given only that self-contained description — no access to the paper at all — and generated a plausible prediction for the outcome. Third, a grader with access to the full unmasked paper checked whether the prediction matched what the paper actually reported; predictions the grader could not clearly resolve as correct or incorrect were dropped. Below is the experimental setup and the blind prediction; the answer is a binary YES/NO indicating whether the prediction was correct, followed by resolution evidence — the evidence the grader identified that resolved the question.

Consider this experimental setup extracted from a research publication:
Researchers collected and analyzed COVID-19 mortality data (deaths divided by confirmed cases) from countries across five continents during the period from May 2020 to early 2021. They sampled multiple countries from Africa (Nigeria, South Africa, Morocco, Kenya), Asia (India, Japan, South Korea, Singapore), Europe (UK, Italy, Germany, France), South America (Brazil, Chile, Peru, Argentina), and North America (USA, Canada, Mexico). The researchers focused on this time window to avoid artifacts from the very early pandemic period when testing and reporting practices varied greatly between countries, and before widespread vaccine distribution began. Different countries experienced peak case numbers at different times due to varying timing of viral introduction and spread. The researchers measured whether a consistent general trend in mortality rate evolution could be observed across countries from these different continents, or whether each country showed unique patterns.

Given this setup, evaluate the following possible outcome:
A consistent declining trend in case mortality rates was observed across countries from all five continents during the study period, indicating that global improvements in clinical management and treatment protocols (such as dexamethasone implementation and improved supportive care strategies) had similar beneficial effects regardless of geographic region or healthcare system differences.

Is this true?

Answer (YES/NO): NO